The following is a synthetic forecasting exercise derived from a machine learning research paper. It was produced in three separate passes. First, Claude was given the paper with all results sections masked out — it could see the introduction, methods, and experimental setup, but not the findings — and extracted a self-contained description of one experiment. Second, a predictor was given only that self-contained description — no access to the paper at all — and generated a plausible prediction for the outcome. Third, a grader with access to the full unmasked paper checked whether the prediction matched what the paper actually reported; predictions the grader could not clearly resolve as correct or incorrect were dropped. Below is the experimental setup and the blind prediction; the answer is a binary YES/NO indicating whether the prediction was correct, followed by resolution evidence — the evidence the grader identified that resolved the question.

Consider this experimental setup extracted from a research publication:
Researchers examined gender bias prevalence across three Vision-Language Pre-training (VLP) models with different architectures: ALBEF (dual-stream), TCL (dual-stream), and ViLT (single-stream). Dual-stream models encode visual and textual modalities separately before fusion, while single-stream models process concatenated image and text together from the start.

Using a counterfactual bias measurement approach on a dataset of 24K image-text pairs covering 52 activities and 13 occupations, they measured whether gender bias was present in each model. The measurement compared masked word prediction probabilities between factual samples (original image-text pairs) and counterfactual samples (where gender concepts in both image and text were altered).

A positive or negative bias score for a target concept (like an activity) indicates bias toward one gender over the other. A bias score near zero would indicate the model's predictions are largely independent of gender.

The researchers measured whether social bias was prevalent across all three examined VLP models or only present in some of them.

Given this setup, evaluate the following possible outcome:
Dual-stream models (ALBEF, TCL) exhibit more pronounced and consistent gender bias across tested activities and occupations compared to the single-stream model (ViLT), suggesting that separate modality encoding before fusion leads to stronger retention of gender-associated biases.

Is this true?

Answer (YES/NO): NO